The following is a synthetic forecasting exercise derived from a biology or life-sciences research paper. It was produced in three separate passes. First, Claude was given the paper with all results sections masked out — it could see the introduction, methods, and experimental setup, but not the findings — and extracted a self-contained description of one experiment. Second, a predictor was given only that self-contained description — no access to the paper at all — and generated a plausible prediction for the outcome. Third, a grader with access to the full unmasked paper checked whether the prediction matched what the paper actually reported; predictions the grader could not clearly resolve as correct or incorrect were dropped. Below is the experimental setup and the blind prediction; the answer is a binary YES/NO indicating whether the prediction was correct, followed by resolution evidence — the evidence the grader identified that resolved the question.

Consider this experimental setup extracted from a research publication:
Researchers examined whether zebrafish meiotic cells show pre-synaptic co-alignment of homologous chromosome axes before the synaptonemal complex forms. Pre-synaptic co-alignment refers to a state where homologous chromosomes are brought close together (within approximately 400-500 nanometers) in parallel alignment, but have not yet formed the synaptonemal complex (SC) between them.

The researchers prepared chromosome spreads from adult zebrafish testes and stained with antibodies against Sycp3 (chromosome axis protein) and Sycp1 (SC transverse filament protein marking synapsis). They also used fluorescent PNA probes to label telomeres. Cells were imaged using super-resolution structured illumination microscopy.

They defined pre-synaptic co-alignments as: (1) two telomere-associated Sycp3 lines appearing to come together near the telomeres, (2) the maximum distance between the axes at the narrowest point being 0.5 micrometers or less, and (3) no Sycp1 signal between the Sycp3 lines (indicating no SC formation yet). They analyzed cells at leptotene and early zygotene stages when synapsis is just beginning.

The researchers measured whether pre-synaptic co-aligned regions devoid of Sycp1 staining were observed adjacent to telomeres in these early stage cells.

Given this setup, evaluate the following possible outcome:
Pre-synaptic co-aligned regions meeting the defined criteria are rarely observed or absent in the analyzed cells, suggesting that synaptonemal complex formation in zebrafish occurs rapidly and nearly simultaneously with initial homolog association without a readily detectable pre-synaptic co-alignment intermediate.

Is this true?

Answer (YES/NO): NO